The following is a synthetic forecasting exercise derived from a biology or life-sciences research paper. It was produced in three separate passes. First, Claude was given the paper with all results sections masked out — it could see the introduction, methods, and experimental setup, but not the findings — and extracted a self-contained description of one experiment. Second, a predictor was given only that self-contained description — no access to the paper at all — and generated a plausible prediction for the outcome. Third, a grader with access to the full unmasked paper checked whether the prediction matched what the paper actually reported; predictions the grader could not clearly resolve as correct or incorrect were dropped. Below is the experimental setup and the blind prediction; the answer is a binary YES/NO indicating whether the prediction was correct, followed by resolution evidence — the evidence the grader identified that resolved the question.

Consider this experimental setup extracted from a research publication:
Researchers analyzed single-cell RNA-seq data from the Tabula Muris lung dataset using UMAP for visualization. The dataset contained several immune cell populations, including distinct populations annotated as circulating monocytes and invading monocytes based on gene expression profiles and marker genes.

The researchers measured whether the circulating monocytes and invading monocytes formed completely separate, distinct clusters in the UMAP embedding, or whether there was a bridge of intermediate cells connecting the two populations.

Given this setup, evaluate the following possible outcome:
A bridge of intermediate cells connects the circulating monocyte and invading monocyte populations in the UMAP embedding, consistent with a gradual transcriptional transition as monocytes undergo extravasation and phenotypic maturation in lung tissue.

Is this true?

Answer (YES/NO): YES